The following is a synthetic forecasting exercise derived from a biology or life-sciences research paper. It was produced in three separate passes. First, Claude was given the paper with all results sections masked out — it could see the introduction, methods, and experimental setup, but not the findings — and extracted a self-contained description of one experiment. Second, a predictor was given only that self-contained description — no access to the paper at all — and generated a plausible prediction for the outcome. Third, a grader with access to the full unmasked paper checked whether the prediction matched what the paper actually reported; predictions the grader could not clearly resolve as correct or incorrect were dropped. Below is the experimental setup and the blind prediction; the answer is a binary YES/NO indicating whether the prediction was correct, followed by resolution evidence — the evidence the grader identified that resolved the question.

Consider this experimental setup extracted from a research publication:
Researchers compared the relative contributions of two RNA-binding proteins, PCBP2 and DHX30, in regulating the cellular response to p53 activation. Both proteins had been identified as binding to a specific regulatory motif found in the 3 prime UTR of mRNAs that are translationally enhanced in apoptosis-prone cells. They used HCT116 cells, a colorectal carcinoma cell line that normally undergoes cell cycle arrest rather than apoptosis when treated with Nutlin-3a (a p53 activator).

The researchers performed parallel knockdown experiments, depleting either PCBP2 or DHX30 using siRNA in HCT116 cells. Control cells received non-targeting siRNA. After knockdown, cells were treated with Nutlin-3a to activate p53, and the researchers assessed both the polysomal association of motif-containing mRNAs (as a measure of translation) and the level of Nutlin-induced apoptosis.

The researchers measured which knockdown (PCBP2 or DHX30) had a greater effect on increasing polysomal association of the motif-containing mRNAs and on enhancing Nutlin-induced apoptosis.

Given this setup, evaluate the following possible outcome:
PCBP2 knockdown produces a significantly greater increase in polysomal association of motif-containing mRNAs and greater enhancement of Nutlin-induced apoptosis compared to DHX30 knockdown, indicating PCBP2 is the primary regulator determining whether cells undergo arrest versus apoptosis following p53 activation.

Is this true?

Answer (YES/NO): NO